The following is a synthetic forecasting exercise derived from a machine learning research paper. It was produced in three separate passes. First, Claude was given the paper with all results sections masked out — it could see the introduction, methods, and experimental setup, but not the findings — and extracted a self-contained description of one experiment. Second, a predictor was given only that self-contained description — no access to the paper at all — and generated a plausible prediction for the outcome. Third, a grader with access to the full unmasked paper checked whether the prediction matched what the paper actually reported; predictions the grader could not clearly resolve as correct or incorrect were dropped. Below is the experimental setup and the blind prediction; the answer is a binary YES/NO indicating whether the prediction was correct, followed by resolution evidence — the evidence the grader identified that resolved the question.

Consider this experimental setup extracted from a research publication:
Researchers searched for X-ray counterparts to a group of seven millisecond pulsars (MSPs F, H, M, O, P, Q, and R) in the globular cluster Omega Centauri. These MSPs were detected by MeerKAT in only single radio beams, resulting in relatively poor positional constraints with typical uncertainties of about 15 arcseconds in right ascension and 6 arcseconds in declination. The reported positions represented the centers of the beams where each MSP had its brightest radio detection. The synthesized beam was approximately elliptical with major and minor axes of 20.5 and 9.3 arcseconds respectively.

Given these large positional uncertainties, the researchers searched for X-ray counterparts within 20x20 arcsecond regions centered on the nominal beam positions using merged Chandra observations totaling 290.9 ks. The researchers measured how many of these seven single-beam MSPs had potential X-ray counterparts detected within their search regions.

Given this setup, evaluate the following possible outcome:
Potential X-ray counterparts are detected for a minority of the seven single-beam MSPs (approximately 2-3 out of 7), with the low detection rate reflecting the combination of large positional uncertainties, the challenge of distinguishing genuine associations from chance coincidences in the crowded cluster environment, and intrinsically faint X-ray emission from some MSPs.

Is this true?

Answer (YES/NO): YES